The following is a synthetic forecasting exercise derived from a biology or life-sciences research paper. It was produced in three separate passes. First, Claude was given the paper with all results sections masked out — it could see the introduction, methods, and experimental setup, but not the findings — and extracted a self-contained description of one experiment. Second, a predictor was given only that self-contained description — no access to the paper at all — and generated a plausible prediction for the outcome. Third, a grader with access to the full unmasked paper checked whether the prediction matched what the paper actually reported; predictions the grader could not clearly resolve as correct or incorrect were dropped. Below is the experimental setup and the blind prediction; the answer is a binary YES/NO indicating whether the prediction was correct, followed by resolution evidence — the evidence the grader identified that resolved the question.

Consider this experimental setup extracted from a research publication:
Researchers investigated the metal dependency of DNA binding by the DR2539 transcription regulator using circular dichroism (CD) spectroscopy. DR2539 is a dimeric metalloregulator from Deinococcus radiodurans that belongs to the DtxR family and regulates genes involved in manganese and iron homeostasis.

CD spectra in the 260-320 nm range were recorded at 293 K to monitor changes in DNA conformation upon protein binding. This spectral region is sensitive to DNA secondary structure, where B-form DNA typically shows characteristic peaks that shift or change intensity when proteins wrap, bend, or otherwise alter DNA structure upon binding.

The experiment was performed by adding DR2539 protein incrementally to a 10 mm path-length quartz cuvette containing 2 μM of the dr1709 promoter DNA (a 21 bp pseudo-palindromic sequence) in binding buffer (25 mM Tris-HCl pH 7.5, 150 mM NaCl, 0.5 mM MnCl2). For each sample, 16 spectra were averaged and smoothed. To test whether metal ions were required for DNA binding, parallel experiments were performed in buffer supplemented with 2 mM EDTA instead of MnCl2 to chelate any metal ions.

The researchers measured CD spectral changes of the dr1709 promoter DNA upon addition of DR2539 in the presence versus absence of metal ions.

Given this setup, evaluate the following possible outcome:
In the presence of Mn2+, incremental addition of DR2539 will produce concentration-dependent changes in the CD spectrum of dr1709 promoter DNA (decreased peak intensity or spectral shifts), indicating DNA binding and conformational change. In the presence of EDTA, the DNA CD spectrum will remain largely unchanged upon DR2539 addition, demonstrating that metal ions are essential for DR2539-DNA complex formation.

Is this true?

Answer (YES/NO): YES